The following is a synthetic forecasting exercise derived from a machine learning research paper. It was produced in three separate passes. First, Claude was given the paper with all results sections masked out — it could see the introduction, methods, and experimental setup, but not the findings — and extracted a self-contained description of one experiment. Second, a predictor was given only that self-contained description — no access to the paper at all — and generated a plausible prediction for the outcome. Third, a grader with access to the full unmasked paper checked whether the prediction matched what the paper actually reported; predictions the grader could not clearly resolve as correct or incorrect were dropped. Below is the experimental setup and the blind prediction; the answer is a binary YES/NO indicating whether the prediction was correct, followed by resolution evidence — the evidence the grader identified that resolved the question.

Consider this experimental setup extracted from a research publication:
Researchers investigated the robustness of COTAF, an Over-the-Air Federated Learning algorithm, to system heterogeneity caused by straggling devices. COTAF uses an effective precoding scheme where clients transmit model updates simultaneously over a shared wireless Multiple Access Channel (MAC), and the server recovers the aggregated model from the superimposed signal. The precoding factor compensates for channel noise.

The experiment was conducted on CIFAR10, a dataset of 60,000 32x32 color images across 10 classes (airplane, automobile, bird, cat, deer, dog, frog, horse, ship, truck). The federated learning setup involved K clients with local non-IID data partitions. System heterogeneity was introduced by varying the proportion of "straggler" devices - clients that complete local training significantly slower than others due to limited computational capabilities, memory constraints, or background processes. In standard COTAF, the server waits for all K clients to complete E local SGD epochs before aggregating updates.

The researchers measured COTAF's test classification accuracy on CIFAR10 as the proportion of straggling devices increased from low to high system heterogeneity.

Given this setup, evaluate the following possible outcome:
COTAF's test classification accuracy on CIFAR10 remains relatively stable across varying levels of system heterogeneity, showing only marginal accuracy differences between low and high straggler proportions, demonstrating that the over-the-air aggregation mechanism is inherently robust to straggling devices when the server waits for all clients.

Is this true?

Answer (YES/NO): NO